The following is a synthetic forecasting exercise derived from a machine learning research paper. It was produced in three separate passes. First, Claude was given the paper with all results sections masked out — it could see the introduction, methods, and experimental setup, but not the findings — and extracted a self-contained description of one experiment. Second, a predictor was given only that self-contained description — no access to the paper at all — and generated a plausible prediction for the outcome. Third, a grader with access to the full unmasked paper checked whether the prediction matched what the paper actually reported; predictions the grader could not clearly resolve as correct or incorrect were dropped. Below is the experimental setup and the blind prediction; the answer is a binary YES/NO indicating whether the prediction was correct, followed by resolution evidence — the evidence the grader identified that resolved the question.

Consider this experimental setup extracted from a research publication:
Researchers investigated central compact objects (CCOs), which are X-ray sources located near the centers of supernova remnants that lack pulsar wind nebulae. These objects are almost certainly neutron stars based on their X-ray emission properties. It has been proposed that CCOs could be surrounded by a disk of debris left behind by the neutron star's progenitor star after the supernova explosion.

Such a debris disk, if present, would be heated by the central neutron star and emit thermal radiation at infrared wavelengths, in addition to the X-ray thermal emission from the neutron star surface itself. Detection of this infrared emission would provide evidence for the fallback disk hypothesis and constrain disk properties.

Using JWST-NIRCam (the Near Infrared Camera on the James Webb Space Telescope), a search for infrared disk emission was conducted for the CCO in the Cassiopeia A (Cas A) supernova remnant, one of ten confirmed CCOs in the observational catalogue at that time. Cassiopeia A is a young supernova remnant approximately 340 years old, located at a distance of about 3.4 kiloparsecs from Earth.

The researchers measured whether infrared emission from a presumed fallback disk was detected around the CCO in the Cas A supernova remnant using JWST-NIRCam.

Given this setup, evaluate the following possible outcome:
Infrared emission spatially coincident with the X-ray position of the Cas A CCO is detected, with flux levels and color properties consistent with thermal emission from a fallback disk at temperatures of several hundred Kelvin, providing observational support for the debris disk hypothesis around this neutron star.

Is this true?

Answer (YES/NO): NO